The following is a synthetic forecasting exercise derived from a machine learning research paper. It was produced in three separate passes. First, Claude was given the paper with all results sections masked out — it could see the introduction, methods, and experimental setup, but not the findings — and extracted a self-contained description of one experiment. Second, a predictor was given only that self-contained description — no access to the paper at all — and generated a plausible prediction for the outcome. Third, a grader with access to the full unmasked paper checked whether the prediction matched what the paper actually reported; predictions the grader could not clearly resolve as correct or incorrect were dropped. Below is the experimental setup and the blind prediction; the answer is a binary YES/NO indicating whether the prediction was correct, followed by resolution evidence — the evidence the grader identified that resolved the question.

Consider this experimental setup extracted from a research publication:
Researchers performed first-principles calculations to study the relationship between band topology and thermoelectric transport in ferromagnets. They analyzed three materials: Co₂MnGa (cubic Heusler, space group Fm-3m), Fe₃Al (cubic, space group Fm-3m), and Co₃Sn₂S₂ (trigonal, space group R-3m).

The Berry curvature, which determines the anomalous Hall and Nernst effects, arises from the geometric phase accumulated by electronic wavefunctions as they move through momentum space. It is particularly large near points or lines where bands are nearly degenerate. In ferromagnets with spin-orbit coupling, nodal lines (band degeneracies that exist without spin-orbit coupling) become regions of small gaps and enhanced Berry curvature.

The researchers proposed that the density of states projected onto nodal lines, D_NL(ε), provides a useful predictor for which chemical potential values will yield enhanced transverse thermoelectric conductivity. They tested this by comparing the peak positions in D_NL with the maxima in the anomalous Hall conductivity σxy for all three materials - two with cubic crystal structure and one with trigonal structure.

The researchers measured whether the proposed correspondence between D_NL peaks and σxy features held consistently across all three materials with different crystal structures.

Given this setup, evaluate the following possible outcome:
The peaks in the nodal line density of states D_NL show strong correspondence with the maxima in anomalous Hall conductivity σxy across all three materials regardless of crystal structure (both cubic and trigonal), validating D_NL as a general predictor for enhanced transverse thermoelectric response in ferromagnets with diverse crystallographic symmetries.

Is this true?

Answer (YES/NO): NO